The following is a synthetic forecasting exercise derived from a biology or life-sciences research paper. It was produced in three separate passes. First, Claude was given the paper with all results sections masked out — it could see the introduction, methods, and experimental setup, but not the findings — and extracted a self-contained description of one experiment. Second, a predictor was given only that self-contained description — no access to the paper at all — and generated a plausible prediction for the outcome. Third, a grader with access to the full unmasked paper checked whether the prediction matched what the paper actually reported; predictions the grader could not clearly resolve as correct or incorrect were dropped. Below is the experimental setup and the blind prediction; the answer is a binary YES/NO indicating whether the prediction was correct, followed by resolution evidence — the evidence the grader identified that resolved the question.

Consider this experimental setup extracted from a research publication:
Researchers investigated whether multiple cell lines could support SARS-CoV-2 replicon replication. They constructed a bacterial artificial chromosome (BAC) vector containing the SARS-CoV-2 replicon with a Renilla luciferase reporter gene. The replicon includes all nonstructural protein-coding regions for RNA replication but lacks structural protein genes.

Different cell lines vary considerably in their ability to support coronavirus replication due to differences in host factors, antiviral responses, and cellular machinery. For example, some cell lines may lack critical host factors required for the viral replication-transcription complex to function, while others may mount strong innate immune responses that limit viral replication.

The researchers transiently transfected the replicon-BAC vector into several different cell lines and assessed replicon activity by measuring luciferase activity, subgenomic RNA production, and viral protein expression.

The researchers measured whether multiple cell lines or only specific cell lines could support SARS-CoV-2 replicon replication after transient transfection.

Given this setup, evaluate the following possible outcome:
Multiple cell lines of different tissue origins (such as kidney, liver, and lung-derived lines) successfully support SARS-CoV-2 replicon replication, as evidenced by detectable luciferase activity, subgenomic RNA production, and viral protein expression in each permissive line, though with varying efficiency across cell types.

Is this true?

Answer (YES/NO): YES